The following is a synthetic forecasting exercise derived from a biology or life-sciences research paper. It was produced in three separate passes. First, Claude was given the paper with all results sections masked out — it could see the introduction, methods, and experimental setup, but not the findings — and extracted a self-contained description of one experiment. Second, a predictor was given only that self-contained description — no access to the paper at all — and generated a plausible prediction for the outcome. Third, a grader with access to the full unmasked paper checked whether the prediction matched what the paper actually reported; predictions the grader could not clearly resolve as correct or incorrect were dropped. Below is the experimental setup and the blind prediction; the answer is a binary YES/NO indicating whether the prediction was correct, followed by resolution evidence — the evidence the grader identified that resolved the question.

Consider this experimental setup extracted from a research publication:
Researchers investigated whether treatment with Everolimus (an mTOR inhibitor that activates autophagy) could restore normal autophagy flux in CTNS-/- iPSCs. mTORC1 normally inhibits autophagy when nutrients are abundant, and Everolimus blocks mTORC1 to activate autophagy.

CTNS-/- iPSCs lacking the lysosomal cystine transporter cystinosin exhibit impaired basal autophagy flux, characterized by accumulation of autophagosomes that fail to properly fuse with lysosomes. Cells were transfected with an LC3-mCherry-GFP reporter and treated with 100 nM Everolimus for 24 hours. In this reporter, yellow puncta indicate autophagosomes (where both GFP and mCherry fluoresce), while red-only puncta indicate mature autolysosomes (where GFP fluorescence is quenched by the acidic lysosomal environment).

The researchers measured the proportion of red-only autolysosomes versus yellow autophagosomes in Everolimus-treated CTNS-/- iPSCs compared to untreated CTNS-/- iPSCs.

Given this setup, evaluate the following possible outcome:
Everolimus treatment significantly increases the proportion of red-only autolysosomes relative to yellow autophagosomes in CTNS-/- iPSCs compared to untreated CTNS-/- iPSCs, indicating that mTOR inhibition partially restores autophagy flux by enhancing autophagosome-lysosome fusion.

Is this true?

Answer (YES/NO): YES